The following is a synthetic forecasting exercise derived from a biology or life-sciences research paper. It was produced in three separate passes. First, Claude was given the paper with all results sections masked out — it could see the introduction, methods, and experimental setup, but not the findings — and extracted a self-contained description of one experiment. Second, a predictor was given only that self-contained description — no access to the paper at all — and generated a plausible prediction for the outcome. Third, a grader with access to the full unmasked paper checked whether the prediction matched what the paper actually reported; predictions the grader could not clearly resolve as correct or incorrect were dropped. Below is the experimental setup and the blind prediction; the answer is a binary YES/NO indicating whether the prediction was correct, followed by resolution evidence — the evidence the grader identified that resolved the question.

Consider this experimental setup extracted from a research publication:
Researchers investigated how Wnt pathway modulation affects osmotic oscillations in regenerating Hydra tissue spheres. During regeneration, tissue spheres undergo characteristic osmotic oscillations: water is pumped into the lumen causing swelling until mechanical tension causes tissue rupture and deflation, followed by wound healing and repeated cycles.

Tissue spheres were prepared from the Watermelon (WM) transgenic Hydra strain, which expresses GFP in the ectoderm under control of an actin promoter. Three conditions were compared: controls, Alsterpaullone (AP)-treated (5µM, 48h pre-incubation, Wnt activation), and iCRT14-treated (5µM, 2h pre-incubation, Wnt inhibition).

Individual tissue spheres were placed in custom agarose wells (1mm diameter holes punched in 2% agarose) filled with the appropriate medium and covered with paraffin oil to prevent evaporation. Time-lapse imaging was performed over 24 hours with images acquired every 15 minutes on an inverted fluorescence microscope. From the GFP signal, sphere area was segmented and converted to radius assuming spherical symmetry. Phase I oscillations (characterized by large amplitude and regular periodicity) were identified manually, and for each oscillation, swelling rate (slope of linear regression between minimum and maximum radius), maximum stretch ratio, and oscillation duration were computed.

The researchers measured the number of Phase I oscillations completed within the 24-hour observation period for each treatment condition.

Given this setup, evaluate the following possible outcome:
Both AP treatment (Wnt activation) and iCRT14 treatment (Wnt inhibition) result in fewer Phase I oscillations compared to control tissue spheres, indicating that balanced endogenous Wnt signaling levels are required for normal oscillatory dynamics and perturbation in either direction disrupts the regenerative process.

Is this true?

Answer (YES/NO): NO